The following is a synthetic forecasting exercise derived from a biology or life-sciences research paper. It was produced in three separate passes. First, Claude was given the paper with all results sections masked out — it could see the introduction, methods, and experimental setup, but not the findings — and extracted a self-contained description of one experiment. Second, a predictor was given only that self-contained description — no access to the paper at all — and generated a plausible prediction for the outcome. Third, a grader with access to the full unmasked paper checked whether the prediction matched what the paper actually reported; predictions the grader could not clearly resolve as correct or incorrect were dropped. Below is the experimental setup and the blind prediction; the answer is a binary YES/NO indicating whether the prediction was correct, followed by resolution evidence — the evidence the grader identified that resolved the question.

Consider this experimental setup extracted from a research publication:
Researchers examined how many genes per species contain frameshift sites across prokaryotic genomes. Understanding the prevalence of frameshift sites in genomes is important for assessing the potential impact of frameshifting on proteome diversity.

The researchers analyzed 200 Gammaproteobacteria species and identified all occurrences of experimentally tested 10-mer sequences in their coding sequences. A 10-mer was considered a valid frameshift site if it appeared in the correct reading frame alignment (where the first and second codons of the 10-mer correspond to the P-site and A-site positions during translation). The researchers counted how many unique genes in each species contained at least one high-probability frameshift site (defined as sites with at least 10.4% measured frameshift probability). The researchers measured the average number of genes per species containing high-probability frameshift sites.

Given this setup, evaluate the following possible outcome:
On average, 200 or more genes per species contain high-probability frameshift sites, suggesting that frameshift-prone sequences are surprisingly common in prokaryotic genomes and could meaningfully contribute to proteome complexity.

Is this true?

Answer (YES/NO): NO